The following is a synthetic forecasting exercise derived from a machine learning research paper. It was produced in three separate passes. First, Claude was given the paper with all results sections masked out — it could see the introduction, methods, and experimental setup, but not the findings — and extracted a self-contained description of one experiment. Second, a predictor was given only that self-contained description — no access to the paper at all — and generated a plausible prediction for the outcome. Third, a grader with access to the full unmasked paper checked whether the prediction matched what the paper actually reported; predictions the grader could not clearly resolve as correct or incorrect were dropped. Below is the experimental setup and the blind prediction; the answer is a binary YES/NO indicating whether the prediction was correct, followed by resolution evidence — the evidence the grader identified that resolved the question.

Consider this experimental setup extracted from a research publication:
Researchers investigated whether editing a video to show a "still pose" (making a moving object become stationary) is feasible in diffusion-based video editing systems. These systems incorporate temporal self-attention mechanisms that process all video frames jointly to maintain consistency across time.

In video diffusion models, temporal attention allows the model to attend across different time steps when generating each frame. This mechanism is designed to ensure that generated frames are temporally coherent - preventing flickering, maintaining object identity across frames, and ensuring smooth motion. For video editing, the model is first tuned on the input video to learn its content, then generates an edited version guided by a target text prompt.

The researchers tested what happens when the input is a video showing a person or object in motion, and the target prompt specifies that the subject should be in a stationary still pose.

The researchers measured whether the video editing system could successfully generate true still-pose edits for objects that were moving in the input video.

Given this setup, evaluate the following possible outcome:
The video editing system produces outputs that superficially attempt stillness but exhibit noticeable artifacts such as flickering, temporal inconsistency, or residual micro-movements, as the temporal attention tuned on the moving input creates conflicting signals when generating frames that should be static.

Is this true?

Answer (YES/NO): NO